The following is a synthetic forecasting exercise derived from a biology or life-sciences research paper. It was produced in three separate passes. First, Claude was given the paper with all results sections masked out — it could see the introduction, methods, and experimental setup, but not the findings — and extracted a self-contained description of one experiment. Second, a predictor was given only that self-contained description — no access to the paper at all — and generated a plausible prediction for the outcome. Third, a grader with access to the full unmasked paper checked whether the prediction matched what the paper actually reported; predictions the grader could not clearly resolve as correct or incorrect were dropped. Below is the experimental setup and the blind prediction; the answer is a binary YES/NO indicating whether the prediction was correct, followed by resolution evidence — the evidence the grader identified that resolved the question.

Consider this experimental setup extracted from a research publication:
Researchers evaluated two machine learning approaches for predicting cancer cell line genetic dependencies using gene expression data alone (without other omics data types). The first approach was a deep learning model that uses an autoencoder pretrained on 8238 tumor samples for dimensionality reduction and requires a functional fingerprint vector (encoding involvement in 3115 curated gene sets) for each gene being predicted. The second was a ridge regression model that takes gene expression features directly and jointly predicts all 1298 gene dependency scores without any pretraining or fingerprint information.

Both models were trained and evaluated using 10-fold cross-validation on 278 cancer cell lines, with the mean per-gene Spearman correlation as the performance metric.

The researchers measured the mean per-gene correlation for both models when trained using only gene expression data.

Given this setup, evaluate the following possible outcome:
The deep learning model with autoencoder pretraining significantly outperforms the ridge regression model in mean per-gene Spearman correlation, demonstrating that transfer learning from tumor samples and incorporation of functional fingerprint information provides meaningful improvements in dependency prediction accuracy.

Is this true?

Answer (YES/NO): NO